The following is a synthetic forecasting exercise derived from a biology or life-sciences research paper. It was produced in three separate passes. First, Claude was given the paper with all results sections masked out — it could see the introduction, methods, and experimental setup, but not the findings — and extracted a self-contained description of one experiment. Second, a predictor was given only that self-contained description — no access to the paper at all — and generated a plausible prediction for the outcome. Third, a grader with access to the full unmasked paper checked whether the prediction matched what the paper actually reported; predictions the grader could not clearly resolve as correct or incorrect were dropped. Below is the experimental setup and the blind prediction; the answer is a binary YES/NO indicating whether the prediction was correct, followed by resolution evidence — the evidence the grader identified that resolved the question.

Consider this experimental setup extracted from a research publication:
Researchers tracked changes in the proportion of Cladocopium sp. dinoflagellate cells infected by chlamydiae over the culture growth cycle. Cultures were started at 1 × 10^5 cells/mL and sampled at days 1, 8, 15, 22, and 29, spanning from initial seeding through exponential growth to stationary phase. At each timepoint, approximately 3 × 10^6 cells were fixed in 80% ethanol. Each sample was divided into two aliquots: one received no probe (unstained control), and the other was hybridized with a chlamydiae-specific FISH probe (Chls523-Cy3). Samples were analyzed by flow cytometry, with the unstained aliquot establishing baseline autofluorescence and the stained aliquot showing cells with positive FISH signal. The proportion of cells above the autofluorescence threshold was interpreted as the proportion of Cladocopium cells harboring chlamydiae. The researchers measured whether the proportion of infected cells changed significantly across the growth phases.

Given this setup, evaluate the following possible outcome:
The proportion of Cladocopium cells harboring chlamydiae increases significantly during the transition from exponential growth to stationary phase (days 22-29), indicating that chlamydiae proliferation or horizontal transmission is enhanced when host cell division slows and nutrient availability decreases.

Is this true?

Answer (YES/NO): NO